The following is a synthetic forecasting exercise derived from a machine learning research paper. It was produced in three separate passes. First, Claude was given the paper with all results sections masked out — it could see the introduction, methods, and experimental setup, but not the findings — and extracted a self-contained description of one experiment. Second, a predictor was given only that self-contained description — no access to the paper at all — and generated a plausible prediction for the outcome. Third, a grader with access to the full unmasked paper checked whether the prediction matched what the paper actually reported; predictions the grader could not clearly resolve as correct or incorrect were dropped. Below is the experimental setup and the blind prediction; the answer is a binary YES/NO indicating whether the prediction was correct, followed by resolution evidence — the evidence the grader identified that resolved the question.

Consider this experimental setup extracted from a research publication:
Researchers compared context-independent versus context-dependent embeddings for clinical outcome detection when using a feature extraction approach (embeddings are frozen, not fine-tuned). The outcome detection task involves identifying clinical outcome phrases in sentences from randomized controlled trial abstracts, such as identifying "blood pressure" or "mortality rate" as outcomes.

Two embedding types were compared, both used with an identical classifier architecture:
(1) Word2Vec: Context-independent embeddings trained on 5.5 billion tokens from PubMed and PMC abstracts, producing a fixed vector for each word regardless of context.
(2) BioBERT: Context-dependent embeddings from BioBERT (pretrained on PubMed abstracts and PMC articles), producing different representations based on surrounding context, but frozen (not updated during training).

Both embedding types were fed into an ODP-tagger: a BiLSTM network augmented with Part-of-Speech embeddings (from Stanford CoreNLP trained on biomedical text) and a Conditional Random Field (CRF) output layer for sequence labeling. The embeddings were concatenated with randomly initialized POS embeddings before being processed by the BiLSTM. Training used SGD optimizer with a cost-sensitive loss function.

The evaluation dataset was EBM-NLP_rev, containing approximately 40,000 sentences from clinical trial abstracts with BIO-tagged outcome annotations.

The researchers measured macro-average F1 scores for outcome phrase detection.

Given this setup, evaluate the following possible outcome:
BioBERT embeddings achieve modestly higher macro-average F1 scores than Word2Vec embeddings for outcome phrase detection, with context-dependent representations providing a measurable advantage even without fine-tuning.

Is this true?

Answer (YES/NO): YES